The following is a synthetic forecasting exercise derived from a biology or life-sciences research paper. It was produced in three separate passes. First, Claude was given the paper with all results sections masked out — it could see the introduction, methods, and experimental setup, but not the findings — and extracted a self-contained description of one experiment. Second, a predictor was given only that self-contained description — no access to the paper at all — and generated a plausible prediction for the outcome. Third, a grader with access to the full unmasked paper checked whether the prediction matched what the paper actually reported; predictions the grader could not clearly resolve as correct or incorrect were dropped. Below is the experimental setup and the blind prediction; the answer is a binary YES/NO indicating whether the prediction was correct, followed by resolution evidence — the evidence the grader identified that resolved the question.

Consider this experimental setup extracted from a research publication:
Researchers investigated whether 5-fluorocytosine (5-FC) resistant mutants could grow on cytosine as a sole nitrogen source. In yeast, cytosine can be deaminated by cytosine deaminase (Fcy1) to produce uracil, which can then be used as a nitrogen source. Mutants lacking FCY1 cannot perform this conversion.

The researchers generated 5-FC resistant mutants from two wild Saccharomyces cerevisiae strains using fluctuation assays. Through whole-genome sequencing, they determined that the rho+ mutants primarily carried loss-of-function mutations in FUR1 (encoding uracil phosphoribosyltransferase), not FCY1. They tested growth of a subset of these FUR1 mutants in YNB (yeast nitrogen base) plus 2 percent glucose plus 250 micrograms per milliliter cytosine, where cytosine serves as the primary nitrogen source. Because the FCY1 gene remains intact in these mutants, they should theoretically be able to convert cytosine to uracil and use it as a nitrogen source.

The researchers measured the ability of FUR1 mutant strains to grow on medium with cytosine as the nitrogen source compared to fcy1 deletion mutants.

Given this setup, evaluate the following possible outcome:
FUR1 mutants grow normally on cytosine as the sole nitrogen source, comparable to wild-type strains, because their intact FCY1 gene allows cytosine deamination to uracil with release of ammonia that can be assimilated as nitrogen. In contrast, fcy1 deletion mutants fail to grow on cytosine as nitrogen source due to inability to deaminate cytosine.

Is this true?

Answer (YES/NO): YES